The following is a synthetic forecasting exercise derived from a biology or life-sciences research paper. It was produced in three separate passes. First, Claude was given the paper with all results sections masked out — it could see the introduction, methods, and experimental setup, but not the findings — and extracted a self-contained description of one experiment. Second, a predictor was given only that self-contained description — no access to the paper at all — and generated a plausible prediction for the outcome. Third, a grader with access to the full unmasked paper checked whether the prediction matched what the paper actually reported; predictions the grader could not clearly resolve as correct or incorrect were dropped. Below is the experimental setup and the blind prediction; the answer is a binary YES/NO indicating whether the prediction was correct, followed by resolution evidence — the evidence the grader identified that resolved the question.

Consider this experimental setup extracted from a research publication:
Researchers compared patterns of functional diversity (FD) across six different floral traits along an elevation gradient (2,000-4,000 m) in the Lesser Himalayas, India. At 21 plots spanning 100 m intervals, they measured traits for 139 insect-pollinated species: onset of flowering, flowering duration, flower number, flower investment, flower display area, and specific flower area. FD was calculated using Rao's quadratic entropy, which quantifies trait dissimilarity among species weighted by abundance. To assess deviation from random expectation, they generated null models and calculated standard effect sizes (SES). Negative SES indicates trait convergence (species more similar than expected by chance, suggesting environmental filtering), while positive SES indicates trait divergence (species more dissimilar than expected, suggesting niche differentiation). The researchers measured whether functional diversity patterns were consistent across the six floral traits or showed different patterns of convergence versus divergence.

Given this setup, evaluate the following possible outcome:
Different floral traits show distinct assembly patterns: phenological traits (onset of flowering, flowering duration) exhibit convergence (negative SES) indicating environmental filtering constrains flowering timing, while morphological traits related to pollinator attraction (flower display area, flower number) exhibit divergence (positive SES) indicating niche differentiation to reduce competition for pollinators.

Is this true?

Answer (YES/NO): NO